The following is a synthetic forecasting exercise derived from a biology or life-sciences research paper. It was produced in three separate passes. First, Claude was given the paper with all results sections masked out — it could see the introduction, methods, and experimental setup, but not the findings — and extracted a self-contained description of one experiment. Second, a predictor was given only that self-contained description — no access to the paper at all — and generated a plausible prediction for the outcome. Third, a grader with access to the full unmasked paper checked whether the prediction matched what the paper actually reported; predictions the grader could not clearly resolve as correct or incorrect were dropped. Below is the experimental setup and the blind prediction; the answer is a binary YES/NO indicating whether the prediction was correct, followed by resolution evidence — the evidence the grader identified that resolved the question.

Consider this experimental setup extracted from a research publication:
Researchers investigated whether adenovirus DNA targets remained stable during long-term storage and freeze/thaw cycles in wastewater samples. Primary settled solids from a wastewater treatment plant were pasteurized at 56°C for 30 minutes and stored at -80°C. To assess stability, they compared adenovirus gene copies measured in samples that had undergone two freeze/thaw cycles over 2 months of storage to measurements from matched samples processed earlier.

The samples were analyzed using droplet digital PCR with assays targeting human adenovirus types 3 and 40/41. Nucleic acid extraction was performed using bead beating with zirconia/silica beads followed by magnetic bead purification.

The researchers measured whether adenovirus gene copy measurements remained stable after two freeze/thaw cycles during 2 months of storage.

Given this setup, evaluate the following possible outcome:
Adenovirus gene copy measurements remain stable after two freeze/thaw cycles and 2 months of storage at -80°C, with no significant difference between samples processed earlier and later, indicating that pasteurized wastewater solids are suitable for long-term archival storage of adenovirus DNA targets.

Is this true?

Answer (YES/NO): YES